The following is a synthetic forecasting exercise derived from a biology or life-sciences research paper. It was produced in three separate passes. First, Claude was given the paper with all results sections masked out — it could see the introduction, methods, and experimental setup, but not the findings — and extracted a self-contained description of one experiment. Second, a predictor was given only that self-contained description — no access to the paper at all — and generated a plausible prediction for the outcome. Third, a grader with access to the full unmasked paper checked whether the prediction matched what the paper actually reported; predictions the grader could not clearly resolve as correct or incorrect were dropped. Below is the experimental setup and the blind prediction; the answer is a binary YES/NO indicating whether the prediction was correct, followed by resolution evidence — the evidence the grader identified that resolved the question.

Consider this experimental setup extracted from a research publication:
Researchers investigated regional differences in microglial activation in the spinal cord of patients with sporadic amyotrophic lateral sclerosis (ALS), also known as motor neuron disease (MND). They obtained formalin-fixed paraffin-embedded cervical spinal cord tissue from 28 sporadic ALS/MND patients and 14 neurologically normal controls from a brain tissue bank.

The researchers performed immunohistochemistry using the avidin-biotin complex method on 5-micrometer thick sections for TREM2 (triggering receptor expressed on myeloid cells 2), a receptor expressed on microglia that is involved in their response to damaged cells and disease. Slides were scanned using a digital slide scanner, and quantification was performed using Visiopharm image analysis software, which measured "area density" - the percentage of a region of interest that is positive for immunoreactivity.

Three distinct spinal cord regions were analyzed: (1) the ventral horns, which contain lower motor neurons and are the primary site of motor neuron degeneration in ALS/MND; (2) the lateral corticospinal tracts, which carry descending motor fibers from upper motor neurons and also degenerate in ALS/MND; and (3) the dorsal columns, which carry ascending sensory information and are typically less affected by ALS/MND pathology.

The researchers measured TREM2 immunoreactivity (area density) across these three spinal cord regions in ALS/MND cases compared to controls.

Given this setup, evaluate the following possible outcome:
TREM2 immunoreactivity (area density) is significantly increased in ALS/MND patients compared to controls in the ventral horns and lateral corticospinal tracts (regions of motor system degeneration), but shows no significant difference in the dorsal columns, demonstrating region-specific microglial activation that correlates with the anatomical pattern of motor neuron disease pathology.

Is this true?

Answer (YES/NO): NO